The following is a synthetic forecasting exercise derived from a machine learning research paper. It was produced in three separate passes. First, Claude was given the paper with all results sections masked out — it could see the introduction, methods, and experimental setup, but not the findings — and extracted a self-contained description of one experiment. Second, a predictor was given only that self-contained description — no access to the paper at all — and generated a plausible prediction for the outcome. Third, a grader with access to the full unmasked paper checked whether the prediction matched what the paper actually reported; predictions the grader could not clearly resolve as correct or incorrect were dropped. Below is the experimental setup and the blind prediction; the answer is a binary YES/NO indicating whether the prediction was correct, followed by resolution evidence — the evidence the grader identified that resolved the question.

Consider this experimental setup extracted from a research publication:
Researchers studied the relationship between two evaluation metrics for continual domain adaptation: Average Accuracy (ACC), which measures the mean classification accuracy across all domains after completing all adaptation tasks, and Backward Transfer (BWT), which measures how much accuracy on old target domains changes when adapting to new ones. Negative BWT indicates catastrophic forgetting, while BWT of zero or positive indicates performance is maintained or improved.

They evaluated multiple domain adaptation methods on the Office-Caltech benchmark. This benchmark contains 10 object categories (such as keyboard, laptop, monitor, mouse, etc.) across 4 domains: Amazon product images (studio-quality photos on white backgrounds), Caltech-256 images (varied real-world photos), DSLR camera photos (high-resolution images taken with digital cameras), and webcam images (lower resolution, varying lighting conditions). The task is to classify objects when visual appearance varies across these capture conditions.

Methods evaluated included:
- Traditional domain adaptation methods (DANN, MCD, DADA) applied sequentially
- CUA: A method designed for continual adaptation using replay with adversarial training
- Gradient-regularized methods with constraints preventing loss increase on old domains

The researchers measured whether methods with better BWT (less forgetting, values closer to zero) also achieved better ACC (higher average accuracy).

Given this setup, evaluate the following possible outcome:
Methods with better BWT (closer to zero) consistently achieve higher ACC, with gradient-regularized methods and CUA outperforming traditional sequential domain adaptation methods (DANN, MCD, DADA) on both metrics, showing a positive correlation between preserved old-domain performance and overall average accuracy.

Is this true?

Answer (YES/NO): YES